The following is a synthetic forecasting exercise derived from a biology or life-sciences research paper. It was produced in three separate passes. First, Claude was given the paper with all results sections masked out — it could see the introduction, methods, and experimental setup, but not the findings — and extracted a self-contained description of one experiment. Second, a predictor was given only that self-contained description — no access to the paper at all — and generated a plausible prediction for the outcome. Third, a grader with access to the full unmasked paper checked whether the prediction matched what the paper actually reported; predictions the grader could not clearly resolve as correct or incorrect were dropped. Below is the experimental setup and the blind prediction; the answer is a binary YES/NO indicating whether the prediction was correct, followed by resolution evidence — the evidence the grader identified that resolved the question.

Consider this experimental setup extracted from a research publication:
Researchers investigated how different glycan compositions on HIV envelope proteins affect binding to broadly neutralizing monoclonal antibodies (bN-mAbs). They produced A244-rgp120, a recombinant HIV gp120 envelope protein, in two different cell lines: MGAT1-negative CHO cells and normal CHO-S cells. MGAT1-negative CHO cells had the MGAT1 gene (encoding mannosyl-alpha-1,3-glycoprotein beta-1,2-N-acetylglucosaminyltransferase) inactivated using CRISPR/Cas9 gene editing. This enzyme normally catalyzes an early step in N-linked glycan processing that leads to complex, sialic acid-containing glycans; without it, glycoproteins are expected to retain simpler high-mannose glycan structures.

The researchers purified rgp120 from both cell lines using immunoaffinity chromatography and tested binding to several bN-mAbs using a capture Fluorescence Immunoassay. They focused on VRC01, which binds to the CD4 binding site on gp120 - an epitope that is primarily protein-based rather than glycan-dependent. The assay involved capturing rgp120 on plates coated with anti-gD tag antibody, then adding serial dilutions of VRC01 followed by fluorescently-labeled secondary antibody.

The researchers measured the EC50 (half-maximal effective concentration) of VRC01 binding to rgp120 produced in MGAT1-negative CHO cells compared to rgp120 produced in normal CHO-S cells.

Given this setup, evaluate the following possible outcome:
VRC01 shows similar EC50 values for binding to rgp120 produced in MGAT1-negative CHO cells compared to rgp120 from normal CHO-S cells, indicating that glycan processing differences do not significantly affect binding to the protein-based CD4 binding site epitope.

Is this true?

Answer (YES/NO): NO